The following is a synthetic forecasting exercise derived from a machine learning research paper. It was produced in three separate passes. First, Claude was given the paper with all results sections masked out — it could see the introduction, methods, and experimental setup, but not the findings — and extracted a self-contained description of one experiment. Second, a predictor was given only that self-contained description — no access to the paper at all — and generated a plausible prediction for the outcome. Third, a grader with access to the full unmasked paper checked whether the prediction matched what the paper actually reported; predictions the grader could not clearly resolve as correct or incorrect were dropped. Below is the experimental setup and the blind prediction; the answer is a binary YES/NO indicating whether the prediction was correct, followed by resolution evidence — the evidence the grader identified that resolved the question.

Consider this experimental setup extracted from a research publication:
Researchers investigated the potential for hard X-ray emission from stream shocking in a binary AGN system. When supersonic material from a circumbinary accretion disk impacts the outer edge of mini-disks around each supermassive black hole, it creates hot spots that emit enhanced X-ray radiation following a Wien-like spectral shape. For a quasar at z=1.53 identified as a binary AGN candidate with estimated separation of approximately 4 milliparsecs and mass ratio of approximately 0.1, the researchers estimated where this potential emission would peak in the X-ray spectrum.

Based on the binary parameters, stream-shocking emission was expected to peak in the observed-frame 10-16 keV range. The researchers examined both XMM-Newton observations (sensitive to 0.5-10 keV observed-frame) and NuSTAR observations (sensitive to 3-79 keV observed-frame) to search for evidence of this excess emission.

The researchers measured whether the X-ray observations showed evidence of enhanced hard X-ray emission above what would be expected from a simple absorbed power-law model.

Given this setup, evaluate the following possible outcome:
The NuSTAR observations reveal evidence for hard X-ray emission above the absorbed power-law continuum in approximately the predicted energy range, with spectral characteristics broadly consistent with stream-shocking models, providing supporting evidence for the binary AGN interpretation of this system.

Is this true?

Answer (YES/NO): NO